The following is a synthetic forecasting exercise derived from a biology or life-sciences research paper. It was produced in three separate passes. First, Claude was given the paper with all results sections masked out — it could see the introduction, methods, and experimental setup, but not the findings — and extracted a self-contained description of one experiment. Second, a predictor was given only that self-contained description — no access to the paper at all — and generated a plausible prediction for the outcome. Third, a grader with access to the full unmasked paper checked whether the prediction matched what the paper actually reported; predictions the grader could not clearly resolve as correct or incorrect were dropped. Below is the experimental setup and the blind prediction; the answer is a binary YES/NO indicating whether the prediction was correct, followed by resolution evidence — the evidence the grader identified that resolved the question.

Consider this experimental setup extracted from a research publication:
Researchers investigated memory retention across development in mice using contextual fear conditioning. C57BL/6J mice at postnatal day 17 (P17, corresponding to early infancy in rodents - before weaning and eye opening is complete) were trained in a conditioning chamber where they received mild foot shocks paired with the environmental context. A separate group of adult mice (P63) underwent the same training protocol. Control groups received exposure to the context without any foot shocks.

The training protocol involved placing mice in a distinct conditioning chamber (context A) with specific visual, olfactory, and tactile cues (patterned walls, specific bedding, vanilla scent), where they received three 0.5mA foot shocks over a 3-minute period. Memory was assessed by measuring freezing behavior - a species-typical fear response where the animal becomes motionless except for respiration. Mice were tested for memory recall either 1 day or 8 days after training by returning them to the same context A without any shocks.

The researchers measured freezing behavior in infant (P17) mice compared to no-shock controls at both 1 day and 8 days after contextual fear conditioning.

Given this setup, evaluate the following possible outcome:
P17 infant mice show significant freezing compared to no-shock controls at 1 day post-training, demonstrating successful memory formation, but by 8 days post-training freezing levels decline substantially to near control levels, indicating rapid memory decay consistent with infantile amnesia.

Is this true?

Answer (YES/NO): YES